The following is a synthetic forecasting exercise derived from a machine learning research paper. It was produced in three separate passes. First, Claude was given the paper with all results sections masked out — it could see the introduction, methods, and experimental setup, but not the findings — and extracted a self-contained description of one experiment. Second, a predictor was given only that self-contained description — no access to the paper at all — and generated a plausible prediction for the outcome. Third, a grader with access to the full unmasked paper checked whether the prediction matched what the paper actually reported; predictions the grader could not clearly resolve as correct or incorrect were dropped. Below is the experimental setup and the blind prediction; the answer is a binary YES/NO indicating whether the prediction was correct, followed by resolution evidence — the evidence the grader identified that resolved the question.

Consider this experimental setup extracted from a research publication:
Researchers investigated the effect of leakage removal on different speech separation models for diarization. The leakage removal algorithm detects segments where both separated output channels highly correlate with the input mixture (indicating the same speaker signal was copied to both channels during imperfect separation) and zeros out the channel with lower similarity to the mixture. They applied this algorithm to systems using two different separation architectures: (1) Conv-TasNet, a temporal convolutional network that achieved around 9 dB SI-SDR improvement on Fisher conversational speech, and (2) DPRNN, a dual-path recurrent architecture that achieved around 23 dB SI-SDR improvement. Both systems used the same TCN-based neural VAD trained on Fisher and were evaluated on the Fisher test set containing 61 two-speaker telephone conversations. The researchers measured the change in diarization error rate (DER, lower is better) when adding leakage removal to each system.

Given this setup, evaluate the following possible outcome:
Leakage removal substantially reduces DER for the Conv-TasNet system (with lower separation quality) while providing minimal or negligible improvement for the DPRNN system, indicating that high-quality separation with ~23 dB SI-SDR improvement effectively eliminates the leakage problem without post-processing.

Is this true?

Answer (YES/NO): YES